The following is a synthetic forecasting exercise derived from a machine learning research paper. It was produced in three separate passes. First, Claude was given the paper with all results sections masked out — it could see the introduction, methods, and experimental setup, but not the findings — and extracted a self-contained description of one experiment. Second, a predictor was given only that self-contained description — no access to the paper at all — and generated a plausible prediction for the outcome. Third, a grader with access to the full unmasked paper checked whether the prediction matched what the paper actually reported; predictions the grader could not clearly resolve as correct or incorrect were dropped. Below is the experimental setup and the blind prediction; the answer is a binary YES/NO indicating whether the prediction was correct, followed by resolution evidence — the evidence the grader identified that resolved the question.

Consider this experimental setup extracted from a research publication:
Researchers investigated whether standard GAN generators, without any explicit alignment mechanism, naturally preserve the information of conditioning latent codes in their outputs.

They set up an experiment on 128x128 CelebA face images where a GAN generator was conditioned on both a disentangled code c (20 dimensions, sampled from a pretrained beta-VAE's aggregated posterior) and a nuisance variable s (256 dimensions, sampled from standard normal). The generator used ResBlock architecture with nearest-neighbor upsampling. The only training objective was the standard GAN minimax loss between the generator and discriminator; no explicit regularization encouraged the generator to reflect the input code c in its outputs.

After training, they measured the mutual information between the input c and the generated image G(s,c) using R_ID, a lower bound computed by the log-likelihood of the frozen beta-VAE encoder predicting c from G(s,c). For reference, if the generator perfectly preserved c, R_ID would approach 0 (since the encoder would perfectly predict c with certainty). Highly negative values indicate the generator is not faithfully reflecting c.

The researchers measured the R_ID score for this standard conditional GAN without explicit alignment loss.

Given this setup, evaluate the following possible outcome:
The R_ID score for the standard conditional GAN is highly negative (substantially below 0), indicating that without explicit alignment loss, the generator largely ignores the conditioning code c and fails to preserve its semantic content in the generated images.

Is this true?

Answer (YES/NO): YES